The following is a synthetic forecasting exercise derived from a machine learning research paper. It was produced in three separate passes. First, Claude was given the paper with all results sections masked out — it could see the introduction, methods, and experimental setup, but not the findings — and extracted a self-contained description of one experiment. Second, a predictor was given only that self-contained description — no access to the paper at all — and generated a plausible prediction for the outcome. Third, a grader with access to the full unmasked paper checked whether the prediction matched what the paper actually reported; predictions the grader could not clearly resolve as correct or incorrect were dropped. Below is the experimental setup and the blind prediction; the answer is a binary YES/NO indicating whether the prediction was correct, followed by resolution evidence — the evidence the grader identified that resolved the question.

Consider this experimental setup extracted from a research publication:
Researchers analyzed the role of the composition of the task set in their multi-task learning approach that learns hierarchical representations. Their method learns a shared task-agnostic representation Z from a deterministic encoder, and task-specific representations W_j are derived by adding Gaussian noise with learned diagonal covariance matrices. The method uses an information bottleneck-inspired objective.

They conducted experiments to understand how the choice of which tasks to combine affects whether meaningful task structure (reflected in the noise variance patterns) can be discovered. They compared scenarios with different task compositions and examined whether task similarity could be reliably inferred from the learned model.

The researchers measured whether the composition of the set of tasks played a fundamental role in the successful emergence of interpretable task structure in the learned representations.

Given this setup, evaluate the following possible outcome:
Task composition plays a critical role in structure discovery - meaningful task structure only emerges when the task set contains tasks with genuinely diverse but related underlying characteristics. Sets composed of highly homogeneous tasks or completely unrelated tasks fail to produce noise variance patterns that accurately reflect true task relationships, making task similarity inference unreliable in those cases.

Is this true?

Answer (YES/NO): NO